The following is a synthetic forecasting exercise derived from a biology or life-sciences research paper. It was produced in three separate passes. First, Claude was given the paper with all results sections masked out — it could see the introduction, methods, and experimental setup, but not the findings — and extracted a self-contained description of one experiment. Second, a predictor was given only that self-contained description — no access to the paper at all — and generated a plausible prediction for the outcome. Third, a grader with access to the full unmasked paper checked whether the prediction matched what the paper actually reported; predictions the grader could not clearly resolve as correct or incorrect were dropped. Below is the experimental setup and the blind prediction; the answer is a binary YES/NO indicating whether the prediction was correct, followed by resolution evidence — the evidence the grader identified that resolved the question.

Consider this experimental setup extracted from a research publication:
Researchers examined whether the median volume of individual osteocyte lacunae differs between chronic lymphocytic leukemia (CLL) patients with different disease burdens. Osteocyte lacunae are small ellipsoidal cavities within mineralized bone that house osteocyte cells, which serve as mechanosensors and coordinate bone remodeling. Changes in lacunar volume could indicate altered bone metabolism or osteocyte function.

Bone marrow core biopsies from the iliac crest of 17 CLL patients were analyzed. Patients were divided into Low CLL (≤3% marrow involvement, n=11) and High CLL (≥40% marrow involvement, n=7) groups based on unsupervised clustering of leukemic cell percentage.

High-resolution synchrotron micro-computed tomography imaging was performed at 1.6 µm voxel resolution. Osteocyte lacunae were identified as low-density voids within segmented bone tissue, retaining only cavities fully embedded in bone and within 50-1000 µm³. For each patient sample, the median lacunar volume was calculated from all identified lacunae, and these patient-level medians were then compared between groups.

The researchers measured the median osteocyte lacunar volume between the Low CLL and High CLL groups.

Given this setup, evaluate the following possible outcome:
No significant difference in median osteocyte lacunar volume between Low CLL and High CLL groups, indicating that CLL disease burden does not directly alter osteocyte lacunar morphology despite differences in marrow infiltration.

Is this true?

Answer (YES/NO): NO